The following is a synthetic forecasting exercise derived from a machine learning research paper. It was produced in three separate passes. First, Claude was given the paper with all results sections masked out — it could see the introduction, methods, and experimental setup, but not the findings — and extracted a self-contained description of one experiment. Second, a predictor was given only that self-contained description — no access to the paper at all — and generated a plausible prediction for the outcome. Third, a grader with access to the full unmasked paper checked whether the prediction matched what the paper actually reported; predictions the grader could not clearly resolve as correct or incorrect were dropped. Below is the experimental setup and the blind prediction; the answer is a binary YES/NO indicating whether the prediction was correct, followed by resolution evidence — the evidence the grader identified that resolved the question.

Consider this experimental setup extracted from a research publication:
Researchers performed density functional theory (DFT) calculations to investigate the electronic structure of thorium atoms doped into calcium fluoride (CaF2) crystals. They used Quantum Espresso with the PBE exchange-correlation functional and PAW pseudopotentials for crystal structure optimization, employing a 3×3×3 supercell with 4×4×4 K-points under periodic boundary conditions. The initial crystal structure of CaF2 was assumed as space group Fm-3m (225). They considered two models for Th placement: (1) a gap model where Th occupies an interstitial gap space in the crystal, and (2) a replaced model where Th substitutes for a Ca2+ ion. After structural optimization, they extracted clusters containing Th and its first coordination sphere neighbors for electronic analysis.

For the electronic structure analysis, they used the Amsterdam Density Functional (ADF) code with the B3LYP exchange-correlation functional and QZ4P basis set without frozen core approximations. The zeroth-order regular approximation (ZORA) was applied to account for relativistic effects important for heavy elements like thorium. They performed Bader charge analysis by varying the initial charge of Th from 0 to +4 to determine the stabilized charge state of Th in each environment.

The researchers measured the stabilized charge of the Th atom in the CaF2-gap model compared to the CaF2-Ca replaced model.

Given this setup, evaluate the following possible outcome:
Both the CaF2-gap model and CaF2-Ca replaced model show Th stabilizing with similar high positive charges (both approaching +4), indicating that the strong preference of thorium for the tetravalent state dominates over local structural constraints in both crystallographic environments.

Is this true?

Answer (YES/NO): NO